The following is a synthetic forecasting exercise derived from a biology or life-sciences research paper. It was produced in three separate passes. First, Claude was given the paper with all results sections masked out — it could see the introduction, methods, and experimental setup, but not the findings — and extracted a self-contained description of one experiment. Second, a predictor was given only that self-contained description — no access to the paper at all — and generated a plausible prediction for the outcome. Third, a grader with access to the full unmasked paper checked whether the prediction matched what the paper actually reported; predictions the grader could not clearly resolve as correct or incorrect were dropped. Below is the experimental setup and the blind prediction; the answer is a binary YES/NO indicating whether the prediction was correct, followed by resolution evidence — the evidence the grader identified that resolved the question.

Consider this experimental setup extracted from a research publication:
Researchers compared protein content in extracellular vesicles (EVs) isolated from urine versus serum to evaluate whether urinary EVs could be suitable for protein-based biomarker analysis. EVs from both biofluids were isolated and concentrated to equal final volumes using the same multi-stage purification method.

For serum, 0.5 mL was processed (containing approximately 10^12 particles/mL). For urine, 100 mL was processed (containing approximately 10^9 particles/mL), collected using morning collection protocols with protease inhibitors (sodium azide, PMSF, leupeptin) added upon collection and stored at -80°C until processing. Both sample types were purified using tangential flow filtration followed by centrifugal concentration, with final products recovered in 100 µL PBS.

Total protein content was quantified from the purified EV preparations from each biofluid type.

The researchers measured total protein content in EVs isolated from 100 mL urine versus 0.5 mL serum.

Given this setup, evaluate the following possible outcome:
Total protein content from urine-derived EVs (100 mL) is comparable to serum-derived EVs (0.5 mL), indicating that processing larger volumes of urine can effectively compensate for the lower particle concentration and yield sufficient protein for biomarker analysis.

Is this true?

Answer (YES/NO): NO